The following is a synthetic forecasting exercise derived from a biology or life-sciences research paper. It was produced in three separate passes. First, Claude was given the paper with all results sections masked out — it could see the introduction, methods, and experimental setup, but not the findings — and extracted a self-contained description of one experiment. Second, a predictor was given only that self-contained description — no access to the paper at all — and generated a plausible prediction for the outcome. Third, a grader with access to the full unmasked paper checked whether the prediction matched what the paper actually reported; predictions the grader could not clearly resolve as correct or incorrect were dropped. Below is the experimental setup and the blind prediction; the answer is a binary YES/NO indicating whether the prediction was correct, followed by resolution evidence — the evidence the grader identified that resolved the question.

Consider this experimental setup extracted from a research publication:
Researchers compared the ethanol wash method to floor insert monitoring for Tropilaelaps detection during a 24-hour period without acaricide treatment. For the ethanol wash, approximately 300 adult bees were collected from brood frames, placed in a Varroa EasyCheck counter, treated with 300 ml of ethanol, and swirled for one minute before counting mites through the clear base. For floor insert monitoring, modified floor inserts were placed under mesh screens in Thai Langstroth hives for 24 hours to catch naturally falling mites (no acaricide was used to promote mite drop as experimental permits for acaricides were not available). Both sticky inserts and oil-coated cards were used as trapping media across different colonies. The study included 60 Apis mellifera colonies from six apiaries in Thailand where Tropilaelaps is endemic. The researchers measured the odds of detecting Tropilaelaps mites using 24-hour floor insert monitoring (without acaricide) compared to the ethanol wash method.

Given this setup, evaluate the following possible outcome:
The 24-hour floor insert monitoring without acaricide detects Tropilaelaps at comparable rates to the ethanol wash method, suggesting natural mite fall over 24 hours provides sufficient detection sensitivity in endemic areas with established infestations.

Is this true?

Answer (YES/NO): NO